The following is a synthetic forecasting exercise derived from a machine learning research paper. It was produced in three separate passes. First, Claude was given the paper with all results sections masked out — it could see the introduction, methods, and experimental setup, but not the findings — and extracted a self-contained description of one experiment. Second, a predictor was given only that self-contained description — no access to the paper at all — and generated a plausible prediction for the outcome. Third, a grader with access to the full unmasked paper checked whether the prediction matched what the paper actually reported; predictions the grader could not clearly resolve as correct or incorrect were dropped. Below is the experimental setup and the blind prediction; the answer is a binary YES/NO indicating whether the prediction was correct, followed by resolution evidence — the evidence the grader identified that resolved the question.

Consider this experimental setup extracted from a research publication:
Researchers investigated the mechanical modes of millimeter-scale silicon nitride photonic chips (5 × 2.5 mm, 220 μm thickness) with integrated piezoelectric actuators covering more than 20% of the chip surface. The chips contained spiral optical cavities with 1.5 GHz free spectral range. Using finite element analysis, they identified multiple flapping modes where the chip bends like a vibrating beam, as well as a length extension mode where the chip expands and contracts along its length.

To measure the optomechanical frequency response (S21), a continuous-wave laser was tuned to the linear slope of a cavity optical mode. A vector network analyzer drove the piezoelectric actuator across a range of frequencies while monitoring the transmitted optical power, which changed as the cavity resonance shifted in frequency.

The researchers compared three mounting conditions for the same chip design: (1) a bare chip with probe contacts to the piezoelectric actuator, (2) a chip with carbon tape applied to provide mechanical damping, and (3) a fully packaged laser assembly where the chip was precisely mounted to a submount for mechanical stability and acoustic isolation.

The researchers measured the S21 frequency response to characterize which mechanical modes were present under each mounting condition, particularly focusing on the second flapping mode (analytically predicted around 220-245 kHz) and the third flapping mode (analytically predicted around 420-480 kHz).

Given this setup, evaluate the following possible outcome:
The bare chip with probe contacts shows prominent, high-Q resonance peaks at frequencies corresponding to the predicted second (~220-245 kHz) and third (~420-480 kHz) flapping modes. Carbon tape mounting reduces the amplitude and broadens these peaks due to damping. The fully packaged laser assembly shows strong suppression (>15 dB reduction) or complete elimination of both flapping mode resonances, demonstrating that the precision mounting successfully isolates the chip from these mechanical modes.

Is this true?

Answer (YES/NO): NO